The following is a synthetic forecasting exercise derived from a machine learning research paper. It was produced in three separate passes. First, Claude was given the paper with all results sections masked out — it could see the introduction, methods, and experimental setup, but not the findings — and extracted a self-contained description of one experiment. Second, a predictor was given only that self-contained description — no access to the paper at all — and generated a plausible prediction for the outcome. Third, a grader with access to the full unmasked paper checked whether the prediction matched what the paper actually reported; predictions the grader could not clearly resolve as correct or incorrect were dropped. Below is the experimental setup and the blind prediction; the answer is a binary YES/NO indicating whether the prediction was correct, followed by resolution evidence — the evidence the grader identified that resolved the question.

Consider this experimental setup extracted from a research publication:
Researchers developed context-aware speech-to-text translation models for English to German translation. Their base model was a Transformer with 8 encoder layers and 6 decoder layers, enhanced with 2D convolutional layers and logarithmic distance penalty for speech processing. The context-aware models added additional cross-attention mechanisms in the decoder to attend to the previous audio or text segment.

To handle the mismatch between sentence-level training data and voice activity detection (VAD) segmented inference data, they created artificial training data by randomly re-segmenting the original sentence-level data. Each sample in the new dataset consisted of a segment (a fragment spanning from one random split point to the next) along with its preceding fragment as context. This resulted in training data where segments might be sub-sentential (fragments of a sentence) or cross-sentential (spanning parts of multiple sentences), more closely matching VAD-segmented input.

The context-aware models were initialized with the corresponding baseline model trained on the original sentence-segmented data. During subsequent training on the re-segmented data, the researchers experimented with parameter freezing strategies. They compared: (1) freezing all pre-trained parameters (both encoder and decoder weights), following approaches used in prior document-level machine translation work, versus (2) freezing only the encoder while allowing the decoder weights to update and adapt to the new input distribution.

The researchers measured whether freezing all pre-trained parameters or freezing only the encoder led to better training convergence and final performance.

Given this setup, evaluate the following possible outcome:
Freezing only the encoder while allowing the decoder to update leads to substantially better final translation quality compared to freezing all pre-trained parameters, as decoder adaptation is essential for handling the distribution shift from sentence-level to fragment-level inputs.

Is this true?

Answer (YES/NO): YES